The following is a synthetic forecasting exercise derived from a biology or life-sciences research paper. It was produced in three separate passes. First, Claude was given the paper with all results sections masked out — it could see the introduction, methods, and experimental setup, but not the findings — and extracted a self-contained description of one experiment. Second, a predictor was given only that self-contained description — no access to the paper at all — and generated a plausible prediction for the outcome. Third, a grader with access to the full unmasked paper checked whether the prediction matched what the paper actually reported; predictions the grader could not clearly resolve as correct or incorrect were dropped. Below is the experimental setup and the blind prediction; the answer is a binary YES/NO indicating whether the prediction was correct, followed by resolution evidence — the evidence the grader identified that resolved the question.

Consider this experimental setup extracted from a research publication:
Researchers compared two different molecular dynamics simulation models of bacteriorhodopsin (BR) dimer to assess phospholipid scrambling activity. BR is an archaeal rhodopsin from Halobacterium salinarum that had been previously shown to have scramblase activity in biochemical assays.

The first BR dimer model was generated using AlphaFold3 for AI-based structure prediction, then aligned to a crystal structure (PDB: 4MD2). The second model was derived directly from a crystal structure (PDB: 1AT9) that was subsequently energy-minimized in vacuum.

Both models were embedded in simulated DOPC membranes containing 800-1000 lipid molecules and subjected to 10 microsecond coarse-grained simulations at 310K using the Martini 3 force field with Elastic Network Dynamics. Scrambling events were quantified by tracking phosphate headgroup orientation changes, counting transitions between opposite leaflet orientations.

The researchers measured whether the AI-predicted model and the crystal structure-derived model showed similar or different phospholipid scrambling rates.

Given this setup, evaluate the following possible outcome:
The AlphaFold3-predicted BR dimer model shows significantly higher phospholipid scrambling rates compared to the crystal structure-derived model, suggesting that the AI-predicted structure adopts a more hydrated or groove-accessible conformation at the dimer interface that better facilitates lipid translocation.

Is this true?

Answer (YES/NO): NO